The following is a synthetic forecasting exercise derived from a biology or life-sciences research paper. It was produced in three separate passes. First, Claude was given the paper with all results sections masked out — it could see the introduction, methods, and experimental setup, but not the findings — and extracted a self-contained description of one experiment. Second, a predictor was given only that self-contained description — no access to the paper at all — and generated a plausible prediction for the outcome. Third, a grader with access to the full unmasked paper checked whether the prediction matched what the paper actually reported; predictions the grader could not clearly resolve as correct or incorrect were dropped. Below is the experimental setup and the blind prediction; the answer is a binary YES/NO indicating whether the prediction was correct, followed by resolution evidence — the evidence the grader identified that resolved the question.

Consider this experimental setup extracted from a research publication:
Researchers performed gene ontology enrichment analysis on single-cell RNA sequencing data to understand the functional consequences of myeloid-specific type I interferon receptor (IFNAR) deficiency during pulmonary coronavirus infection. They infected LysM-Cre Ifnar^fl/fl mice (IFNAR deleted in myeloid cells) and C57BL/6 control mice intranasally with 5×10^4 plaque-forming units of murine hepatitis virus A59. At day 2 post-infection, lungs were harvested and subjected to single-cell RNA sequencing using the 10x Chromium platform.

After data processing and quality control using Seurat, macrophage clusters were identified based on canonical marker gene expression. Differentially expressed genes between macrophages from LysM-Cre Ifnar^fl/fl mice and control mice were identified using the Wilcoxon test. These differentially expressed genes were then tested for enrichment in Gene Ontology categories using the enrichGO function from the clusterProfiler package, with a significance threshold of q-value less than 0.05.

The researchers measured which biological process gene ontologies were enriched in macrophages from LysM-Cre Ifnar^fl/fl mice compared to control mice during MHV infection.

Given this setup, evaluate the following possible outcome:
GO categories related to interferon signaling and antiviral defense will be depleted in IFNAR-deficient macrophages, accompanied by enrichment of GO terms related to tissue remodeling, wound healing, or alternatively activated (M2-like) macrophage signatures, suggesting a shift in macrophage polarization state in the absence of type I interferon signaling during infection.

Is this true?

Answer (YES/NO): NO